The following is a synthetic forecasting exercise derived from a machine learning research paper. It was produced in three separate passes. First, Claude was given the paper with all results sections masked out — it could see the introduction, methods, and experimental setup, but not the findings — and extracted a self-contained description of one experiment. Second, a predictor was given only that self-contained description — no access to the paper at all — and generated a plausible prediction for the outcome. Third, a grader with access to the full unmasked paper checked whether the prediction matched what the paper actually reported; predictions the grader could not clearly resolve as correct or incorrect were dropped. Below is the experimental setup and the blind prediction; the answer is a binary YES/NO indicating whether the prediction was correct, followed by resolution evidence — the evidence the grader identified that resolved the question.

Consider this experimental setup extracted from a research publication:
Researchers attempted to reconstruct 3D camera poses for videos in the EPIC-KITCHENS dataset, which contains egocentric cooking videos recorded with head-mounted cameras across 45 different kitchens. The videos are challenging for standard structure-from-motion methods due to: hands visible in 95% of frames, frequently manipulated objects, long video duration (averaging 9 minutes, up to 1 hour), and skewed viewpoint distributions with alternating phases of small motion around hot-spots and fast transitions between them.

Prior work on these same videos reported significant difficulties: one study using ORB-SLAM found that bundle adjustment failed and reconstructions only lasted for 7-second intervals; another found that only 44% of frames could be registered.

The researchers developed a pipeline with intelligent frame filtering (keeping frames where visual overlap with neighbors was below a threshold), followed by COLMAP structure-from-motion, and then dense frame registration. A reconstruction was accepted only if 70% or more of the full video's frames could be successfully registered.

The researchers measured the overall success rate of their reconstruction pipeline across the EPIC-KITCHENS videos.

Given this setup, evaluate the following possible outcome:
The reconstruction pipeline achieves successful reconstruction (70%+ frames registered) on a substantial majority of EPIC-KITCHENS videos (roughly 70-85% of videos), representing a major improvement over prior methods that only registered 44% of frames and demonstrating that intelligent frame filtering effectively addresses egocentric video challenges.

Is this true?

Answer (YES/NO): NO